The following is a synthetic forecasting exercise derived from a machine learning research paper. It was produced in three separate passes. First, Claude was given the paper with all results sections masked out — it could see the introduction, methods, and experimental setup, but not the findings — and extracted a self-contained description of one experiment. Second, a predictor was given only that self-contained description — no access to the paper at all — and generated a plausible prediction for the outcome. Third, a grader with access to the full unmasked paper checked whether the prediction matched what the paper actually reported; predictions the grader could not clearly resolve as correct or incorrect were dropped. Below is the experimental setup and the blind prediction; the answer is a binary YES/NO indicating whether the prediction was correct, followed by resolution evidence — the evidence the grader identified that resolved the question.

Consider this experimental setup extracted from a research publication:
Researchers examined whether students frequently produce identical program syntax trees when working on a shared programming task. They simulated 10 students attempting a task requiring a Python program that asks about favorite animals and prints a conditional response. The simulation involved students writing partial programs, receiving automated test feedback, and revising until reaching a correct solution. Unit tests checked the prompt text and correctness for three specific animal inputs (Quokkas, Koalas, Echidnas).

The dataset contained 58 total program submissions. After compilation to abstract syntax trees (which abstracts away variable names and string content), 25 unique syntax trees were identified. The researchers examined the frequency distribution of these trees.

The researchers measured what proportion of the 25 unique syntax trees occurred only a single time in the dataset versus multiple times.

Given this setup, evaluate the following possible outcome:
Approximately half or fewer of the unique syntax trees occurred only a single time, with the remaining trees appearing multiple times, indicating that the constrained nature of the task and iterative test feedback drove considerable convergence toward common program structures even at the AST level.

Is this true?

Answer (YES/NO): NO